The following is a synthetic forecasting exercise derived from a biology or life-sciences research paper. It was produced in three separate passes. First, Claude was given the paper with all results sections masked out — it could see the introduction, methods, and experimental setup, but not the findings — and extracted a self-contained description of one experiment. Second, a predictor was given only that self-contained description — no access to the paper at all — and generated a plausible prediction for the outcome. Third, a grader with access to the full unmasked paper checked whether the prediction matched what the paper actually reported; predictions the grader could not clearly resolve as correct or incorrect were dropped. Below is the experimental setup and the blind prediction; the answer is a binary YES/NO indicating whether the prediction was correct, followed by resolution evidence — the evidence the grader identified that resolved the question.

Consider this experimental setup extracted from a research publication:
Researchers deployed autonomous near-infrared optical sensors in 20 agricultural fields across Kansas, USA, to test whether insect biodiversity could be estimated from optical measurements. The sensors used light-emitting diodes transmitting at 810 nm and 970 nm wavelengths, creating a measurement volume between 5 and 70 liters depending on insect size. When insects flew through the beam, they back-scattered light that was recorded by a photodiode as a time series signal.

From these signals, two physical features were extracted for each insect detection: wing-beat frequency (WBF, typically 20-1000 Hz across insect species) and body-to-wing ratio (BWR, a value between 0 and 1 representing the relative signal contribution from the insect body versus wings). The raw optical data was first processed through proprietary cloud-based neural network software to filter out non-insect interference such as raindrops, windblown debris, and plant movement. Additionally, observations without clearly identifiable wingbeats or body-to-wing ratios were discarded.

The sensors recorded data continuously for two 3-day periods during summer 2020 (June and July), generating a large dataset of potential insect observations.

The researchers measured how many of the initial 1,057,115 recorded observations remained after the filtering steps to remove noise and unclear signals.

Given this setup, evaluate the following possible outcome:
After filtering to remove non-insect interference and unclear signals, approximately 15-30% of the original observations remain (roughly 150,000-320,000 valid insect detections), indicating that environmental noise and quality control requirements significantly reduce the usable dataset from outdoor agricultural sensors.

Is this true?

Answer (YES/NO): NO